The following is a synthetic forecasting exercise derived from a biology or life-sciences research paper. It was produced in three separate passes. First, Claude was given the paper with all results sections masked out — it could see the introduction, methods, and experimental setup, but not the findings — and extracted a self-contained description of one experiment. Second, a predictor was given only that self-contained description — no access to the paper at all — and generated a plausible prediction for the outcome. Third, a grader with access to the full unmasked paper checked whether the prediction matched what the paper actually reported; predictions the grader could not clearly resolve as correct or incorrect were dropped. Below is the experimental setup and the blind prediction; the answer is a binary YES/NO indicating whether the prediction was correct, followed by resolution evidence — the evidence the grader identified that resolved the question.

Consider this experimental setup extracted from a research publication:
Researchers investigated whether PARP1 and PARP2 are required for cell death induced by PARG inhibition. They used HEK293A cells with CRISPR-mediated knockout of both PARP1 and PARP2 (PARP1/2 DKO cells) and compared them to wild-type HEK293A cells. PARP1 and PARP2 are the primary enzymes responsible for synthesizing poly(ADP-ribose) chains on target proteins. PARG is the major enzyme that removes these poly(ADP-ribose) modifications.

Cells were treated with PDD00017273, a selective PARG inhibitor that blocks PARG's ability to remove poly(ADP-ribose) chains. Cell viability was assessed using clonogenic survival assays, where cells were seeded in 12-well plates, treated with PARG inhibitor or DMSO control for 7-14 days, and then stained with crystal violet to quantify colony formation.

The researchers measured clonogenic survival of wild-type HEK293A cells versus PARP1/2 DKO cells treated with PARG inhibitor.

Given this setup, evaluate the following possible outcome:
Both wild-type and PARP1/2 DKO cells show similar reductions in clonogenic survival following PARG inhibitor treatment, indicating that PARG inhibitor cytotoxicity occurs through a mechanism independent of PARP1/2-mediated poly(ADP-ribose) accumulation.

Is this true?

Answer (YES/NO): NO